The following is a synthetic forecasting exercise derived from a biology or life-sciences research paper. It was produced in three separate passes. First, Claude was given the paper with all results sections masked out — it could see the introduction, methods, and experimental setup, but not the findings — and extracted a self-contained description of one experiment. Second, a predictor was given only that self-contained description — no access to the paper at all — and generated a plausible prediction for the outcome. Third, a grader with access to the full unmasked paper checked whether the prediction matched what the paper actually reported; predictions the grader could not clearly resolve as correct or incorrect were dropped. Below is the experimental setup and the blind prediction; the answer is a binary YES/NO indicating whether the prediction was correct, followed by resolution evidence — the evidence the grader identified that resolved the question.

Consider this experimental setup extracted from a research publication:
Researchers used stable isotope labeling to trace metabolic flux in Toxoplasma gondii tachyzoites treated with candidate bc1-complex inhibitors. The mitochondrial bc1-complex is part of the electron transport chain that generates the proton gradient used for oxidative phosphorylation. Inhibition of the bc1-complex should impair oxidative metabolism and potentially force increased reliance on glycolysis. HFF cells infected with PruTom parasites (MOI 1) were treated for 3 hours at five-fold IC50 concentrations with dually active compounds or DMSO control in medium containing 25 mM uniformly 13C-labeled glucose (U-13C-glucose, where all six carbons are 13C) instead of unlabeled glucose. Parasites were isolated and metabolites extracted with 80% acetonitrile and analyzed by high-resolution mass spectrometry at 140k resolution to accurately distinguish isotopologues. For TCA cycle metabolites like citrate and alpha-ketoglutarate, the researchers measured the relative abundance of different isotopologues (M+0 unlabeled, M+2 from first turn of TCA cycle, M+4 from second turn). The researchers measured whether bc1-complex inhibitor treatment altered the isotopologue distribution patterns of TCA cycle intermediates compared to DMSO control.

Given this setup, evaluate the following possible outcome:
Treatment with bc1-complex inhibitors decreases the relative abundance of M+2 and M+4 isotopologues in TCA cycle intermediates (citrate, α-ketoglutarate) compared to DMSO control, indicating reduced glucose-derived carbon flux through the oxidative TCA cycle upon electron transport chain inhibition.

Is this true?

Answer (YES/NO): NO